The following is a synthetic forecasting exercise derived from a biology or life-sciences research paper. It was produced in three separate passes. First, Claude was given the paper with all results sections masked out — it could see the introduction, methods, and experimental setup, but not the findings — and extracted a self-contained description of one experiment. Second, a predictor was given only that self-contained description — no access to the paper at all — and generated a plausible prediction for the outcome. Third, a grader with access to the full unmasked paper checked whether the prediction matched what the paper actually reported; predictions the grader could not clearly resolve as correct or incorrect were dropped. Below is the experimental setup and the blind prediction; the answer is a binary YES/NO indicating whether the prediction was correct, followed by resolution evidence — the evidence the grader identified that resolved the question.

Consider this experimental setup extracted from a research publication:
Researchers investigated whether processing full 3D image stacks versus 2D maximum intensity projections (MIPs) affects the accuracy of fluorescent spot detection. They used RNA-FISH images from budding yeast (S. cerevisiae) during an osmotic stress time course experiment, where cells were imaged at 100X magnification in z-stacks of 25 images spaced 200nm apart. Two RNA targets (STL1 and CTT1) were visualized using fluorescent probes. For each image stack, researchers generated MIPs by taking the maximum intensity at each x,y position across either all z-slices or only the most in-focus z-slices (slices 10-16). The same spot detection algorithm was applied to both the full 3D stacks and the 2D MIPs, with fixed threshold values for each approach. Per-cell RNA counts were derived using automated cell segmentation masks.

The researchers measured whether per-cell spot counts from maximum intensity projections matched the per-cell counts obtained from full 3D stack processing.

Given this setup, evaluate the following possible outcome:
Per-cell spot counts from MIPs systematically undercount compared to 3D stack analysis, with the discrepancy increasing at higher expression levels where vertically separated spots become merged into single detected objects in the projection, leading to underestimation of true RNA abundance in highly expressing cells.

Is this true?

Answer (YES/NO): YES